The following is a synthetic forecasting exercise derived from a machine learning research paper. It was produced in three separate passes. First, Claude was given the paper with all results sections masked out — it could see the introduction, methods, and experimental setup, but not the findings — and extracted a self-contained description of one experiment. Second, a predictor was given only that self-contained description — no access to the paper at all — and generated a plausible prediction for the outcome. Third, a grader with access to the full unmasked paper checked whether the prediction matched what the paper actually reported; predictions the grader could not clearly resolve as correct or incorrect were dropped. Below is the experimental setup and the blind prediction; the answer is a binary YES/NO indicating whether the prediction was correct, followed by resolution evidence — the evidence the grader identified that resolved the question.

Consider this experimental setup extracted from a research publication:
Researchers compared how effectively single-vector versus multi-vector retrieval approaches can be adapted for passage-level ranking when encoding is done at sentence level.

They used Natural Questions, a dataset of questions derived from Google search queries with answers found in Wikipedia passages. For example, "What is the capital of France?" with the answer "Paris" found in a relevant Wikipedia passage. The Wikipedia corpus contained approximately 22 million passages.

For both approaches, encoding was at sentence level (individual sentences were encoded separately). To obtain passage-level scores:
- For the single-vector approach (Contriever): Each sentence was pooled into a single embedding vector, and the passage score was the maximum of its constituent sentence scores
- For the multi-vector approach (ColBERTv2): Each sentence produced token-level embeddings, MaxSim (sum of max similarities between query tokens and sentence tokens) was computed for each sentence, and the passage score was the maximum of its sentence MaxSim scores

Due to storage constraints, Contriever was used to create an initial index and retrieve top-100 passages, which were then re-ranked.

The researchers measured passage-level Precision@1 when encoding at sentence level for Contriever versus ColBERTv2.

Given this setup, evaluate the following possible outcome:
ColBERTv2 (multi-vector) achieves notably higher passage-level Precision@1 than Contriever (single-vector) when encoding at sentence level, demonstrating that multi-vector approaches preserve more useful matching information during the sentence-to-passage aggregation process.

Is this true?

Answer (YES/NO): YES